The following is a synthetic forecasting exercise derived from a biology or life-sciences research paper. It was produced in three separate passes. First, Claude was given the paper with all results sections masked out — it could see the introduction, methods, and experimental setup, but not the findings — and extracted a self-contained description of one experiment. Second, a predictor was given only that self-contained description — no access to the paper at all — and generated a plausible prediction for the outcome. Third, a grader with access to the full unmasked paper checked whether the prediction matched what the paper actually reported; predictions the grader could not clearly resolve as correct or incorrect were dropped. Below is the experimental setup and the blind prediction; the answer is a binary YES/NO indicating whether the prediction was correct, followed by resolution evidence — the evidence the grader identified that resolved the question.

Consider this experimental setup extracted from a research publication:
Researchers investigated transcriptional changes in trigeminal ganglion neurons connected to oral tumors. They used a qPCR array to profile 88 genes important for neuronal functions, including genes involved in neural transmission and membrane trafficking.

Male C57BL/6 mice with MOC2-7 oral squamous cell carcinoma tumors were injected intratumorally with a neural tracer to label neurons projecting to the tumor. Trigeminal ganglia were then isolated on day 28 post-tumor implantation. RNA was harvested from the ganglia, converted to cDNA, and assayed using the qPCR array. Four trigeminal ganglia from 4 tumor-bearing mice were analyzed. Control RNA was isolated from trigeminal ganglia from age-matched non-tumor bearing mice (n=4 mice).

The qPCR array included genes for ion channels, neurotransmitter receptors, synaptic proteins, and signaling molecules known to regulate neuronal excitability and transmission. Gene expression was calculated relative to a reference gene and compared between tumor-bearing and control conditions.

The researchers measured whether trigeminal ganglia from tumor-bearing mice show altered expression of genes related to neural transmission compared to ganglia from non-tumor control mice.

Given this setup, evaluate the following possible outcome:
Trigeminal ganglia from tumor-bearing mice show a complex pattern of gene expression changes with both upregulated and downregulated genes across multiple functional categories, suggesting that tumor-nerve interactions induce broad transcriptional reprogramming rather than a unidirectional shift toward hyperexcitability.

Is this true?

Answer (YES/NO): NO